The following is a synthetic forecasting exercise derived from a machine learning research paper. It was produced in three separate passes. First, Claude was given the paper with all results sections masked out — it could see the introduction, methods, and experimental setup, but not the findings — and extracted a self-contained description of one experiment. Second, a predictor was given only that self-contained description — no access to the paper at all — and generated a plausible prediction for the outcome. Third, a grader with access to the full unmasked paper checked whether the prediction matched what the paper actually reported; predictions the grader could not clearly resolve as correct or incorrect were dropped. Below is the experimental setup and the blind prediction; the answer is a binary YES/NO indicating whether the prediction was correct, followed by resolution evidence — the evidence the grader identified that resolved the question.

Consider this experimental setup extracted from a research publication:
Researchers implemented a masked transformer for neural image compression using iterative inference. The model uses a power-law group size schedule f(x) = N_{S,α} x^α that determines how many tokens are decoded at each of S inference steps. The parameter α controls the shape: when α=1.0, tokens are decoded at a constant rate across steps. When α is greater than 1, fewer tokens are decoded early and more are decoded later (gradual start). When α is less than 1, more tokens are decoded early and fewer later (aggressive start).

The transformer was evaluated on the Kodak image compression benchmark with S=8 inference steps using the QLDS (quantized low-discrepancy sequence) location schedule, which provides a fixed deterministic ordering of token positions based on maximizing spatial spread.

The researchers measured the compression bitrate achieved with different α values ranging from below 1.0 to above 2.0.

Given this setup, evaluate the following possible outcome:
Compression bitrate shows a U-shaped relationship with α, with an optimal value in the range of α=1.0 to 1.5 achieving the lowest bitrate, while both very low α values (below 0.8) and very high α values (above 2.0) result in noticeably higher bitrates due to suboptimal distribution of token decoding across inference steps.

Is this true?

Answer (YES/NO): NO